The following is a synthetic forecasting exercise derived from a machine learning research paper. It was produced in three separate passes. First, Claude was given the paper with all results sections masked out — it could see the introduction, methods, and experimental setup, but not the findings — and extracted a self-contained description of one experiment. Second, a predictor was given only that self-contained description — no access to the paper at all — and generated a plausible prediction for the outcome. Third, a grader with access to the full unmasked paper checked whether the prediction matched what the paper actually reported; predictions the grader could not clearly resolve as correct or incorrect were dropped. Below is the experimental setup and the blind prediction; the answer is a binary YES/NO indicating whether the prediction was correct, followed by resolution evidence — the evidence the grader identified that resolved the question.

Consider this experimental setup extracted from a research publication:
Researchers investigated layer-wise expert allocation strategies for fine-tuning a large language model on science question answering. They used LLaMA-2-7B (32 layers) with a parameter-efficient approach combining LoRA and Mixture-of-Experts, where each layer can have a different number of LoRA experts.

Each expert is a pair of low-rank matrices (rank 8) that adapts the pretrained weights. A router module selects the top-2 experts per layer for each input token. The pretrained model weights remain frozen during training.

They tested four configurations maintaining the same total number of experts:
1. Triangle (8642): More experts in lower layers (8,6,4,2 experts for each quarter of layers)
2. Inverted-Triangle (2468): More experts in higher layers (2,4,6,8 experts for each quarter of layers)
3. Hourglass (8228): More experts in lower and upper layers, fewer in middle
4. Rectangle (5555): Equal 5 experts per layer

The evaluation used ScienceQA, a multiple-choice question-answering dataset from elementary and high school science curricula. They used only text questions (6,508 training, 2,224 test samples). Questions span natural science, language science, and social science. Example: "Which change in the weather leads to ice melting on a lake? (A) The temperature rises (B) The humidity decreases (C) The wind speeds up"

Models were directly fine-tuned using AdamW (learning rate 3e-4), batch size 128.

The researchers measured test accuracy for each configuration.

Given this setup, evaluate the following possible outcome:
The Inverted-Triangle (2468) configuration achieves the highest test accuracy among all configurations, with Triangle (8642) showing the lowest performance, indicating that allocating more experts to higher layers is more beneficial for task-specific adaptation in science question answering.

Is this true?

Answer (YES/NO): NO